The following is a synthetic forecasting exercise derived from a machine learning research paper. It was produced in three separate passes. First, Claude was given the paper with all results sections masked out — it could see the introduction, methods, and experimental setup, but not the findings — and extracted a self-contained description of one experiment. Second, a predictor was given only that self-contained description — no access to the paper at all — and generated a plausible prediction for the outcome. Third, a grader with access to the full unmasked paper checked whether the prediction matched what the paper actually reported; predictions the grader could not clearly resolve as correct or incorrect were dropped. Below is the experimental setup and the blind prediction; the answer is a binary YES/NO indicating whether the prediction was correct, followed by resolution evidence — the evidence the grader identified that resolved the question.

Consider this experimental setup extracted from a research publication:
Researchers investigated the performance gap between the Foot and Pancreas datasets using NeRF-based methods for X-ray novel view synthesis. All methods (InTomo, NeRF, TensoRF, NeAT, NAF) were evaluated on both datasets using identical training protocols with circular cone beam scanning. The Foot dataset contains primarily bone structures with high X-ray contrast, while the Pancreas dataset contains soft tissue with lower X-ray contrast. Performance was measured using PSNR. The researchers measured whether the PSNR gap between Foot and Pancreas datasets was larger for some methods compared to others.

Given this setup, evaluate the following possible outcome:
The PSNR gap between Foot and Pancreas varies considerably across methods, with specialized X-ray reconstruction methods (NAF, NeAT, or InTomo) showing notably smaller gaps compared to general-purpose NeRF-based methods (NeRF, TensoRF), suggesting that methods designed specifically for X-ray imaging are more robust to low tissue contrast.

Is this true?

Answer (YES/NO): NO